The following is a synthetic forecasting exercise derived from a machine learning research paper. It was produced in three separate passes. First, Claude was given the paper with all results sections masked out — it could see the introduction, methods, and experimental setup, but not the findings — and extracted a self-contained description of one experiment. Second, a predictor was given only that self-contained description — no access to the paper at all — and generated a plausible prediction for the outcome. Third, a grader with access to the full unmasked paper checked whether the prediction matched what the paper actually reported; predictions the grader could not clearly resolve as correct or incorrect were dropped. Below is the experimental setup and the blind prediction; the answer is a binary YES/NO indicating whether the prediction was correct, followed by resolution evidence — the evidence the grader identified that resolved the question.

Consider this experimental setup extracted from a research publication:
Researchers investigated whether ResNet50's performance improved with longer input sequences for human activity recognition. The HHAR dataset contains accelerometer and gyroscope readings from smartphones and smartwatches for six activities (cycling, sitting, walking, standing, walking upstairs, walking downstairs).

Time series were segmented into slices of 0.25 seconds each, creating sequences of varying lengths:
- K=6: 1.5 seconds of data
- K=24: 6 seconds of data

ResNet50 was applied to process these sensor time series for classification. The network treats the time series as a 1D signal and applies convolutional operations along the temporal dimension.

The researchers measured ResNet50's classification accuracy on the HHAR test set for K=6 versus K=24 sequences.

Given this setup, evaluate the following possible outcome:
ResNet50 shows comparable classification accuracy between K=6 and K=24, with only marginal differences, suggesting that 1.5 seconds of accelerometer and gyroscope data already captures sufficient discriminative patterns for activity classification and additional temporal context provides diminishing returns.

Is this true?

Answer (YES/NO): YES